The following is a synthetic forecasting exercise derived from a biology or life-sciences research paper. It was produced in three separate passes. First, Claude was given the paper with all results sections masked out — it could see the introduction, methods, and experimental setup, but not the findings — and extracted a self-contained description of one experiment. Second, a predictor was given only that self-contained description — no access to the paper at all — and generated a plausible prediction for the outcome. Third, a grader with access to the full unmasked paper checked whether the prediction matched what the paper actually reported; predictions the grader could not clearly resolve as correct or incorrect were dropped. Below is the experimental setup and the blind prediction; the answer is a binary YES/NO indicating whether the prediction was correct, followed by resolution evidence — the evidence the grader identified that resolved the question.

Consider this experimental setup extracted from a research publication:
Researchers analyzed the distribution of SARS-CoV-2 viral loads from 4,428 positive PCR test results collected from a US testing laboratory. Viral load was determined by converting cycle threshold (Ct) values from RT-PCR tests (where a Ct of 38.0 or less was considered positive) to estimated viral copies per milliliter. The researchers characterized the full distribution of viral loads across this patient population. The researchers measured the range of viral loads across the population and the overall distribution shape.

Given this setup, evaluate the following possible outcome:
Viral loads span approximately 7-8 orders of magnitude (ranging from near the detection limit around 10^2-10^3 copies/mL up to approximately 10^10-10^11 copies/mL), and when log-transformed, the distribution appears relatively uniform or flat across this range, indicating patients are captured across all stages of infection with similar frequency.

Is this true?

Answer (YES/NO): NO